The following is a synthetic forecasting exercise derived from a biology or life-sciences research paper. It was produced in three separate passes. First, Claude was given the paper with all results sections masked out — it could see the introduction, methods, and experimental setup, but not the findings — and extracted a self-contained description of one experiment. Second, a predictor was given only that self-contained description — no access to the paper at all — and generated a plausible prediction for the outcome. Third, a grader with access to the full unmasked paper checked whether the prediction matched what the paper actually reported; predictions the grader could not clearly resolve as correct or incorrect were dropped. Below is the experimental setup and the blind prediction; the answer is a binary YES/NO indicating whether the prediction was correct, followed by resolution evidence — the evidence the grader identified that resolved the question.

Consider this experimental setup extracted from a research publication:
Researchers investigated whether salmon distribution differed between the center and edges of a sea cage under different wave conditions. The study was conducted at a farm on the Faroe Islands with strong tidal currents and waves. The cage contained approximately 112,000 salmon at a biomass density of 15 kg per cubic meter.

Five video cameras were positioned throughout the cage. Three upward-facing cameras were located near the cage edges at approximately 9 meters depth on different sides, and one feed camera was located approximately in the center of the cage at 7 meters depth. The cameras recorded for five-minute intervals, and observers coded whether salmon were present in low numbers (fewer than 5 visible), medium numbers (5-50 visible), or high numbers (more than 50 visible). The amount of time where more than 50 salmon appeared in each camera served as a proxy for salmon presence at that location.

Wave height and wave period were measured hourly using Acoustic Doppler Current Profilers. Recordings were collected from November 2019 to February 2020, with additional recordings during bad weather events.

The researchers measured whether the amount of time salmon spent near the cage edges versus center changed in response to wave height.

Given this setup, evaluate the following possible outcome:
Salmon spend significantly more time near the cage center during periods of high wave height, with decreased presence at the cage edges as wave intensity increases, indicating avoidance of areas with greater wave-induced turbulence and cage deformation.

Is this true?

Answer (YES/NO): NO